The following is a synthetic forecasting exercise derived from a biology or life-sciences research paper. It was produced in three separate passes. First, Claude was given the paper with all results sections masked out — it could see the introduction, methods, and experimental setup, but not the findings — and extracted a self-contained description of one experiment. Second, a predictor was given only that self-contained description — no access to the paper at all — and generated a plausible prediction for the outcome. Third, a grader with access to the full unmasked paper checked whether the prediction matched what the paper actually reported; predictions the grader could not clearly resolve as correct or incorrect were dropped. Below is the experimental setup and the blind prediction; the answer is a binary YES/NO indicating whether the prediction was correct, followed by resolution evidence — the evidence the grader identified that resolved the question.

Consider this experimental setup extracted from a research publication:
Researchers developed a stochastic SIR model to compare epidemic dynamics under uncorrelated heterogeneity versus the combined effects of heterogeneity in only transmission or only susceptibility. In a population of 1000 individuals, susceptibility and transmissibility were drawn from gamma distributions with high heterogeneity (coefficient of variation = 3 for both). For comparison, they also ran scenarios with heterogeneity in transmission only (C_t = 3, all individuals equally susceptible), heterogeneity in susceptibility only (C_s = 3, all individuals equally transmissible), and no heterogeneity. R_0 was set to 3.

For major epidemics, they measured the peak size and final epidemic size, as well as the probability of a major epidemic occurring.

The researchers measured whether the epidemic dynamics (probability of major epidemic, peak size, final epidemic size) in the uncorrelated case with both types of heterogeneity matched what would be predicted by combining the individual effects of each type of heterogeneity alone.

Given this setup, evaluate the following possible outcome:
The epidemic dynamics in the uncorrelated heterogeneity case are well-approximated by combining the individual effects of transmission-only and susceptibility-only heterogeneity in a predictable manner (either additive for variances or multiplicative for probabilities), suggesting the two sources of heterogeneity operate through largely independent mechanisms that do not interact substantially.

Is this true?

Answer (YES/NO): YES